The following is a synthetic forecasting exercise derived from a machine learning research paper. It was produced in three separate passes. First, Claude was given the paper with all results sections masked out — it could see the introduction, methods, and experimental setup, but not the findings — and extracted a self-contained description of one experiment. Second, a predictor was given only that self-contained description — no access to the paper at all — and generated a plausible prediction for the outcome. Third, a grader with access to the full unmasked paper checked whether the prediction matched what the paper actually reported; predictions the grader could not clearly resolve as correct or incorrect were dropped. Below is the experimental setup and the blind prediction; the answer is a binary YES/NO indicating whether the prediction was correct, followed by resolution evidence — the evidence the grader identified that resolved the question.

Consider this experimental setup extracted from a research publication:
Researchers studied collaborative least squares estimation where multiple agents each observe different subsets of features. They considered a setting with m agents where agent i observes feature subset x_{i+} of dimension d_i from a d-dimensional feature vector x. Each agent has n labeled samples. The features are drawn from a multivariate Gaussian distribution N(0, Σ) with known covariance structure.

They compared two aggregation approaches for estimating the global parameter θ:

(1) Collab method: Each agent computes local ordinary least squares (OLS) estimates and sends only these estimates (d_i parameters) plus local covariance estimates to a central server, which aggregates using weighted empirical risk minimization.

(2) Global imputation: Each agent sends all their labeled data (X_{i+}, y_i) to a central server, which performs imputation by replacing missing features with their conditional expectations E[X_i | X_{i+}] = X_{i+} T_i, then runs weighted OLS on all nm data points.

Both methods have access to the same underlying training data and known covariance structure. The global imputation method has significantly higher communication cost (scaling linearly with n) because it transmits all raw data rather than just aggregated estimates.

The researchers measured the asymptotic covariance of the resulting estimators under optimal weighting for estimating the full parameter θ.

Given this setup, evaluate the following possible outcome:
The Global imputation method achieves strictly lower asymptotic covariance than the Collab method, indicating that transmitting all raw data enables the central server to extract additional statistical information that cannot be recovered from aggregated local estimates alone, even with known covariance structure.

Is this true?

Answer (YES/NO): NO